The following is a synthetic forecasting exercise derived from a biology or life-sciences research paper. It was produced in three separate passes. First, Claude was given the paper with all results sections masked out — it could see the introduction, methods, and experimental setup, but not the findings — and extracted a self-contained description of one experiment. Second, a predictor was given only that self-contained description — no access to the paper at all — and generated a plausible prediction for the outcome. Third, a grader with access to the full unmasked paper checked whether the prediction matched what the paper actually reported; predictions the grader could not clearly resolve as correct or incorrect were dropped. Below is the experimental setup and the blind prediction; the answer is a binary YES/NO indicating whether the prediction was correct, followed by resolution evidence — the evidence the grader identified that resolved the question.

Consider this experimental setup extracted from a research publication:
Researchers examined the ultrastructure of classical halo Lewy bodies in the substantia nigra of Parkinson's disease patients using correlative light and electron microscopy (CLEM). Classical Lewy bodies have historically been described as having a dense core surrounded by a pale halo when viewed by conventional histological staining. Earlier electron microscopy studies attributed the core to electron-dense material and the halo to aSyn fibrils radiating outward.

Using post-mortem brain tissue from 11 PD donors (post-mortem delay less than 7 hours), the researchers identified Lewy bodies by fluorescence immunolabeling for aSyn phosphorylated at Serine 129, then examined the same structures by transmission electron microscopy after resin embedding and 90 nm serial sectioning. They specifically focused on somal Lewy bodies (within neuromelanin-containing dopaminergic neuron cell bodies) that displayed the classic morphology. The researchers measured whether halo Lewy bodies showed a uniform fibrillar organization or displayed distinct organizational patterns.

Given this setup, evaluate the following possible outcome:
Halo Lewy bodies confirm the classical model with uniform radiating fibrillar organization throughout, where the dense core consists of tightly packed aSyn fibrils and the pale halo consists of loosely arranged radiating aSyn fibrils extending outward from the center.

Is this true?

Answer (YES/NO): NO